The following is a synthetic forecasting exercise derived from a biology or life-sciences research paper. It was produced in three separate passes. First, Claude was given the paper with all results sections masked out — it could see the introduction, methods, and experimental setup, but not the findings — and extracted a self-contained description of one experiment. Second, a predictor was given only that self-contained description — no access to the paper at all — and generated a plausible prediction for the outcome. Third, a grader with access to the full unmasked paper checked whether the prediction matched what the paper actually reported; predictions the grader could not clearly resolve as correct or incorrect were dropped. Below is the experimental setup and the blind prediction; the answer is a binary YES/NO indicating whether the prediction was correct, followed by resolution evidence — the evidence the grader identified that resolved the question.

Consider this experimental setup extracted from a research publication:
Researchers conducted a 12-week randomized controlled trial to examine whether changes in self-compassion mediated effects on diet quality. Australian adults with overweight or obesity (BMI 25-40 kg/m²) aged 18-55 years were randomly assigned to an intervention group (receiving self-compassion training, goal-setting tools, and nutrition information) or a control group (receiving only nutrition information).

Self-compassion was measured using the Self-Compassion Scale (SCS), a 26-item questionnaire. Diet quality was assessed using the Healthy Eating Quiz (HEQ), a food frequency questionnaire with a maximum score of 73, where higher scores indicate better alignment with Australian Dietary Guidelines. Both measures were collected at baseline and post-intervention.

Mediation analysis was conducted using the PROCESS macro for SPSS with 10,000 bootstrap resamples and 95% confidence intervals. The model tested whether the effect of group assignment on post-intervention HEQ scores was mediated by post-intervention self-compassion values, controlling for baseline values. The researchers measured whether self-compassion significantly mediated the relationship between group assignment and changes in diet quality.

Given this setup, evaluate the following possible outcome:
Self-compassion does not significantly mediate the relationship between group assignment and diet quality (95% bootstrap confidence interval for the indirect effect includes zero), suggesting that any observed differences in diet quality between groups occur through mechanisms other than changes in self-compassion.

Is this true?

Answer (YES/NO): YES